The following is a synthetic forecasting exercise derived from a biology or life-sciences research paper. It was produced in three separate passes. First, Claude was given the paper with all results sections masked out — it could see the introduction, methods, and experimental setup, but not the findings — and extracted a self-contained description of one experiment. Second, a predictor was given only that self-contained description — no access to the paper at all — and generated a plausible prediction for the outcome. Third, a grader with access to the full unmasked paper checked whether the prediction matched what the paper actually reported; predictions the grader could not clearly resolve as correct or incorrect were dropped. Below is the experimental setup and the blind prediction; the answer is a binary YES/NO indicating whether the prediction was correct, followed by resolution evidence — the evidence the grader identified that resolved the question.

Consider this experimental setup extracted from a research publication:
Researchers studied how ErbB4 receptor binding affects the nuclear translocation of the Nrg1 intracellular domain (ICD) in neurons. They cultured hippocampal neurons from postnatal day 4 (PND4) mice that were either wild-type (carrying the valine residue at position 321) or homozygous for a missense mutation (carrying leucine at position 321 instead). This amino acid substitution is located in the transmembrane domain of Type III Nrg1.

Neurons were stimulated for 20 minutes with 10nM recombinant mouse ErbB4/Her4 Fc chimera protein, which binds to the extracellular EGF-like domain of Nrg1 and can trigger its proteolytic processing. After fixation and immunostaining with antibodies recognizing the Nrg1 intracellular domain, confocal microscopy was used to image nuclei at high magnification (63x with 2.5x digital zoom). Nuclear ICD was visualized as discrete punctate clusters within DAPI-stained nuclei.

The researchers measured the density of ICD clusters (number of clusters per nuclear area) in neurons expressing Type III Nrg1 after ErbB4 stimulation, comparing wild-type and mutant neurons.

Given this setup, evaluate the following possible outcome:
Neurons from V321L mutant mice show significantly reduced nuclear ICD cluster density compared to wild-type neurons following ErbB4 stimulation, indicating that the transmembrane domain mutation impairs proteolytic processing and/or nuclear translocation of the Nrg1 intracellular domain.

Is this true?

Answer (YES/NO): YES